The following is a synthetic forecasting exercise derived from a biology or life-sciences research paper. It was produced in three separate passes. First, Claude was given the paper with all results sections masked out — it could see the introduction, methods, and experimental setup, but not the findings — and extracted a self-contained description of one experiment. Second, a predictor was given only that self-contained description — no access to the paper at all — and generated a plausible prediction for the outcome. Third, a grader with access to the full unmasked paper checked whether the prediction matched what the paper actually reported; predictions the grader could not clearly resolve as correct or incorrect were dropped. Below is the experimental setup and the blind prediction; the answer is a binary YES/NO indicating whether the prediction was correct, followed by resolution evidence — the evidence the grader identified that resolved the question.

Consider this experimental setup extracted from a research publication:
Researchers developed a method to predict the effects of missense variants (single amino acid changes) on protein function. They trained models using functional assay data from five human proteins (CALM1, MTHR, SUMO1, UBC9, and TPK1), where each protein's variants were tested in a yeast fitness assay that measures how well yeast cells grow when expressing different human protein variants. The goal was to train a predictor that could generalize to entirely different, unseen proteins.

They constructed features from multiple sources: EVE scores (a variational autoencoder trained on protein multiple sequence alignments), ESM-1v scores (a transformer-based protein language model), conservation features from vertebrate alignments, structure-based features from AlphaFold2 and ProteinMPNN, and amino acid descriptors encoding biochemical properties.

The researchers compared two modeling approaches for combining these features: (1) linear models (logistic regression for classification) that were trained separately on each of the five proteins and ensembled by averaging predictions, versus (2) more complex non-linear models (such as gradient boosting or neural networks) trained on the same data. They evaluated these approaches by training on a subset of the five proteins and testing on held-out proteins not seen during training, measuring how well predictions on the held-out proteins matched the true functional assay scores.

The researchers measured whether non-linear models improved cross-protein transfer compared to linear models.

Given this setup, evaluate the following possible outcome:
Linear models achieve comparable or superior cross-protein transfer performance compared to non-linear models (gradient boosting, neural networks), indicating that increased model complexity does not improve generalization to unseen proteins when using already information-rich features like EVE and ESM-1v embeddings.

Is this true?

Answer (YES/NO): YES